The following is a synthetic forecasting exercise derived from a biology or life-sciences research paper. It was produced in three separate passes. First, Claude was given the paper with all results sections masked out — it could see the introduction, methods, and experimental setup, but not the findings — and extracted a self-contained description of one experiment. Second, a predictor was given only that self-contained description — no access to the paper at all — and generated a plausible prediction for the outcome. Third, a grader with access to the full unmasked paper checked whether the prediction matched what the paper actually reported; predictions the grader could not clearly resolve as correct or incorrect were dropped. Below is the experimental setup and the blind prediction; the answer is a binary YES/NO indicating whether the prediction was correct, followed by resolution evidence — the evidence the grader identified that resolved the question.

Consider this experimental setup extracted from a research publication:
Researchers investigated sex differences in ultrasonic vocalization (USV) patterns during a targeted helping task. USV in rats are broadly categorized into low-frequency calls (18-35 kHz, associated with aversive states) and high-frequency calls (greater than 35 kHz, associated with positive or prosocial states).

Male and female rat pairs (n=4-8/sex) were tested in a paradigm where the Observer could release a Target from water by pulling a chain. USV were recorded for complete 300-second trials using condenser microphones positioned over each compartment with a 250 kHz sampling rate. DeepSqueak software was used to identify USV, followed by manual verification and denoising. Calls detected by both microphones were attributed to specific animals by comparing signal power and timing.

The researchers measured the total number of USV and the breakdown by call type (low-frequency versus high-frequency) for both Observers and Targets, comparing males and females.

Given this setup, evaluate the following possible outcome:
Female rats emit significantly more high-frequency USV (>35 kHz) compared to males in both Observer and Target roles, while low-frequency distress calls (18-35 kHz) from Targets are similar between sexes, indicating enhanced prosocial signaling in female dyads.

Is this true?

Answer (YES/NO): NO